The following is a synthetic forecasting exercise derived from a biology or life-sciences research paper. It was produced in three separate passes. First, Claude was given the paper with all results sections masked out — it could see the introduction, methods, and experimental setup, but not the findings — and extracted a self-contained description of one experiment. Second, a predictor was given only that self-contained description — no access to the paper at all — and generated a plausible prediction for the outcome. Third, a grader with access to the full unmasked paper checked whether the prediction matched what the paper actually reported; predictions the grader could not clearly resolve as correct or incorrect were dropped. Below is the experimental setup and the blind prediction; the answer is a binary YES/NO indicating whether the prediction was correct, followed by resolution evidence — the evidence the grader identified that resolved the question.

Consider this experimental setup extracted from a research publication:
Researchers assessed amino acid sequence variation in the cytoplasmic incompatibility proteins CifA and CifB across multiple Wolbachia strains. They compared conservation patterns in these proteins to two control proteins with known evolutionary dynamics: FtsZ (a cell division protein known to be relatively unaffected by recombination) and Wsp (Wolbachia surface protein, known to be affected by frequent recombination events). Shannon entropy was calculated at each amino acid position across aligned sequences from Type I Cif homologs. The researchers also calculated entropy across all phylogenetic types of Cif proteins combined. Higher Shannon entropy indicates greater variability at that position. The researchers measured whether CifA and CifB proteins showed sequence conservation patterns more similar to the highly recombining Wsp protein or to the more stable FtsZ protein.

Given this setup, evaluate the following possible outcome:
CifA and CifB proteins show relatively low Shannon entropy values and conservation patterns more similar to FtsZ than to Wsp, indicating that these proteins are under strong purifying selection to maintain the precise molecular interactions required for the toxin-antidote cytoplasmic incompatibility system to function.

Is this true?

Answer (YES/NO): NO